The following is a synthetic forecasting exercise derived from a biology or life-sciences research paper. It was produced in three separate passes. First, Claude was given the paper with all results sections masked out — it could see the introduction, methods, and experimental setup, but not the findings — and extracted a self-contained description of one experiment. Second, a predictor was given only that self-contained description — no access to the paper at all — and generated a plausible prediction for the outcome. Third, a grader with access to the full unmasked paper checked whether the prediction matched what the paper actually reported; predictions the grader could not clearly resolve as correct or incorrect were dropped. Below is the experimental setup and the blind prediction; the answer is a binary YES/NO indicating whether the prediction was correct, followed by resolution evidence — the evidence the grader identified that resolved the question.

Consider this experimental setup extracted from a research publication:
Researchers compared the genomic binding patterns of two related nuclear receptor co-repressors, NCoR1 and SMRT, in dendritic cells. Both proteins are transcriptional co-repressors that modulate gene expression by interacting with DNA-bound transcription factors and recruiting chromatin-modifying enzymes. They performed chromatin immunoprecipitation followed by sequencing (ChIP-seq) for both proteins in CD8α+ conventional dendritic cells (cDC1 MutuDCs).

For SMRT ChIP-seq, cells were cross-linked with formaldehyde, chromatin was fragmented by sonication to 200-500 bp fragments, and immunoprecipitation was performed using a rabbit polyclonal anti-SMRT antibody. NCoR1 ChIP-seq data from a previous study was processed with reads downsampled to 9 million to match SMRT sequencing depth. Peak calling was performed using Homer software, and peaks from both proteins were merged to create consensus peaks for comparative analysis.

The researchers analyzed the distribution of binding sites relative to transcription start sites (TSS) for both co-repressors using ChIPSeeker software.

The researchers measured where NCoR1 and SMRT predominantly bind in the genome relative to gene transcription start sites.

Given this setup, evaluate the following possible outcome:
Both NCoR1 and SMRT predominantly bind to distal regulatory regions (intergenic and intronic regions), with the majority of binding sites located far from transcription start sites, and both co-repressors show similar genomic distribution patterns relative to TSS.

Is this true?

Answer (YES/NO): NO